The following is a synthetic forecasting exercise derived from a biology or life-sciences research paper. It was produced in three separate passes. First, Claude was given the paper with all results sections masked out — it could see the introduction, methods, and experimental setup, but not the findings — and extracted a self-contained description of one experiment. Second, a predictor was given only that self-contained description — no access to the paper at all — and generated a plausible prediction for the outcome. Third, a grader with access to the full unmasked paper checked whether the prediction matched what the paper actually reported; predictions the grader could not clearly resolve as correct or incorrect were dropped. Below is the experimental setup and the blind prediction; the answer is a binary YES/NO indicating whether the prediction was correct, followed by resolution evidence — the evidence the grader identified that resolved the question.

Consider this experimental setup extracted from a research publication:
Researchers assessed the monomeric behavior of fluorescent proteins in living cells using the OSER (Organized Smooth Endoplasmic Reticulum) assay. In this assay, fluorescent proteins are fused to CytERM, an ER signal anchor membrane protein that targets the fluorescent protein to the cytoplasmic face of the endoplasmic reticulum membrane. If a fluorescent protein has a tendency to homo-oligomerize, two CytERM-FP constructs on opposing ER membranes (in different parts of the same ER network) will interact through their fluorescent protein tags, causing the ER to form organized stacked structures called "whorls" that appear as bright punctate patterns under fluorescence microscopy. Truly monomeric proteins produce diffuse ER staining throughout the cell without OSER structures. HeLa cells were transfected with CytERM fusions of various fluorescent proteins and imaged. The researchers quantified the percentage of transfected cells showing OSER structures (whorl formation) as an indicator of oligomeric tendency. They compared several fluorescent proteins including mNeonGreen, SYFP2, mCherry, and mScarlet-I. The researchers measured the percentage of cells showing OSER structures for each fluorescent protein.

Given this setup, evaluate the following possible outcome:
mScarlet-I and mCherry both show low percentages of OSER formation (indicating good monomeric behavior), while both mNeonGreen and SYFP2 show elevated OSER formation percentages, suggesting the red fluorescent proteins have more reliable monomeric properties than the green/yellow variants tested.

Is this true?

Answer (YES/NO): NO